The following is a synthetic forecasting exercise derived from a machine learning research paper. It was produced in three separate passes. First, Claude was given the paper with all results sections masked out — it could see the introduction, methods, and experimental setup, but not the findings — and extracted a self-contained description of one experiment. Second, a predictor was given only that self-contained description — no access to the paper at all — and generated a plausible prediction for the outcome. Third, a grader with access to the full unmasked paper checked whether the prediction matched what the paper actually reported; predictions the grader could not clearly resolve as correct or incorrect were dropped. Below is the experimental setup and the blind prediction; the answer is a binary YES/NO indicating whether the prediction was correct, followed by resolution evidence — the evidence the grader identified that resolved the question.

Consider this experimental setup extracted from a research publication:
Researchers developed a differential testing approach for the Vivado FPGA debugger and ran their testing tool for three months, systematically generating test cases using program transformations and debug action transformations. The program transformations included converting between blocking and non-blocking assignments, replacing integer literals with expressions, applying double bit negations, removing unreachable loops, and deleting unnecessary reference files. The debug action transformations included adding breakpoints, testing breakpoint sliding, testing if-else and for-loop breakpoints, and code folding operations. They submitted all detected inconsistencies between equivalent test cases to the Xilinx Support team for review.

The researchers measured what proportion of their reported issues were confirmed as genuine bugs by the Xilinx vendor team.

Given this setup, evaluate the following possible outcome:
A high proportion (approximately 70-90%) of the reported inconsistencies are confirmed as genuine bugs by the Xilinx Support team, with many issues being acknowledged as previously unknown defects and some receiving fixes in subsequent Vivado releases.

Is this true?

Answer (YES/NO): NO